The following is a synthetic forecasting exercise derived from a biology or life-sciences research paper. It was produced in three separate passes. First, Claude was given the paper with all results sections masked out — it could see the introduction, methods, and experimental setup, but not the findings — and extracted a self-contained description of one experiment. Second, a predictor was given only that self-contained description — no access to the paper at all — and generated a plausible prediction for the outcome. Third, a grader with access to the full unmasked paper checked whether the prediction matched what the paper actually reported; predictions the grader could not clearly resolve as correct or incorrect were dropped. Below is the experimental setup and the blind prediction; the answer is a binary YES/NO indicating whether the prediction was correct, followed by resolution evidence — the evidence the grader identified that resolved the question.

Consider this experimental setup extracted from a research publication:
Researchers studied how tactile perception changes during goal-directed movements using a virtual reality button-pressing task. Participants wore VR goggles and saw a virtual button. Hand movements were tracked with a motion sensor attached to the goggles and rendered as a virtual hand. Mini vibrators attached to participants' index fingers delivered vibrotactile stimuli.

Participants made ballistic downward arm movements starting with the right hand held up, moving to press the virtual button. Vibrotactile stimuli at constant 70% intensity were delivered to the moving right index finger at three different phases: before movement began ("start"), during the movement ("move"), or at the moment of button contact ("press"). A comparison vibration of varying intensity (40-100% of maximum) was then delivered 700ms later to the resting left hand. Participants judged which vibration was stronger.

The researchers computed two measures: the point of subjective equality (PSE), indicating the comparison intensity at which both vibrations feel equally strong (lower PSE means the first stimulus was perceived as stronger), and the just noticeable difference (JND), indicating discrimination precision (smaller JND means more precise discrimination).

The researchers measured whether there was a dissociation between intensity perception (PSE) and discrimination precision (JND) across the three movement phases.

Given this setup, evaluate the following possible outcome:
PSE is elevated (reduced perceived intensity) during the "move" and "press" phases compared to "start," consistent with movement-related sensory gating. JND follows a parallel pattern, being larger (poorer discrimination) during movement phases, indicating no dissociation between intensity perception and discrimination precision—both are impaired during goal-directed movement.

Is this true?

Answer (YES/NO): NO